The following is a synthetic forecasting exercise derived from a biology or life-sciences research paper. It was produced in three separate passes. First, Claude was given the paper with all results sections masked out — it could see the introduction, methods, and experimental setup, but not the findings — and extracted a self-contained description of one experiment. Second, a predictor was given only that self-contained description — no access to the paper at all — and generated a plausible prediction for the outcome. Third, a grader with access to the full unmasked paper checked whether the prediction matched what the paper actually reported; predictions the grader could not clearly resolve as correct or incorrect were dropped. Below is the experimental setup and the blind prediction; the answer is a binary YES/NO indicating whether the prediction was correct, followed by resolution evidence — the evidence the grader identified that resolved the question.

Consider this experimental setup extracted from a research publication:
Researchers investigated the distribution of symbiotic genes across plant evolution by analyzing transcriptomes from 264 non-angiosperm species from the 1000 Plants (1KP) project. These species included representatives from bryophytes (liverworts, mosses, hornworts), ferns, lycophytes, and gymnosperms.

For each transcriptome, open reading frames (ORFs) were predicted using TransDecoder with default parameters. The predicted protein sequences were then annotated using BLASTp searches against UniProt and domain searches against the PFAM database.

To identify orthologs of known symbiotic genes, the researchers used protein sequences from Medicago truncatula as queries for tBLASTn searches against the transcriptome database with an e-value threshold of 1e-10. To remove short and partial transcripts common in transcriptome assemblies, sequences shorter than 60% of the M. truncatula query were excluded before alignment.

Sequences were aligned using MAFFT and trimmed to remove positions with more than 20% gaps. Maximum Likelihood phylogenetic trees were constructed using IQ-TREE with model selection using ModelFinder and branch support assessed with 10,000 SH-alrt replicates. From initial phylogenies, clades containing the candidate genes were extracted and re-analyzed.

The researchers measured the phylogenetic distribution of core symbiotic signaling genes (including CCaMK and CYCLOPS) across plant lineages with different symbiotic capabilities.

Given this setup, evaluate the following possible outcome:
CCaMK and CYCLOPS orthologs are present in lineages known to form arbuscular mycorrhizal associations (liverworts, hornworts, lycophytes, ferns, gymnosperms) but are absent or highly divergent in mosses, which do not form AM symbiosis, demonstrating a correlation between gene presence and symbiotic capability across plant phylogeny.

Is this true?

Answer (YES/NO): NO